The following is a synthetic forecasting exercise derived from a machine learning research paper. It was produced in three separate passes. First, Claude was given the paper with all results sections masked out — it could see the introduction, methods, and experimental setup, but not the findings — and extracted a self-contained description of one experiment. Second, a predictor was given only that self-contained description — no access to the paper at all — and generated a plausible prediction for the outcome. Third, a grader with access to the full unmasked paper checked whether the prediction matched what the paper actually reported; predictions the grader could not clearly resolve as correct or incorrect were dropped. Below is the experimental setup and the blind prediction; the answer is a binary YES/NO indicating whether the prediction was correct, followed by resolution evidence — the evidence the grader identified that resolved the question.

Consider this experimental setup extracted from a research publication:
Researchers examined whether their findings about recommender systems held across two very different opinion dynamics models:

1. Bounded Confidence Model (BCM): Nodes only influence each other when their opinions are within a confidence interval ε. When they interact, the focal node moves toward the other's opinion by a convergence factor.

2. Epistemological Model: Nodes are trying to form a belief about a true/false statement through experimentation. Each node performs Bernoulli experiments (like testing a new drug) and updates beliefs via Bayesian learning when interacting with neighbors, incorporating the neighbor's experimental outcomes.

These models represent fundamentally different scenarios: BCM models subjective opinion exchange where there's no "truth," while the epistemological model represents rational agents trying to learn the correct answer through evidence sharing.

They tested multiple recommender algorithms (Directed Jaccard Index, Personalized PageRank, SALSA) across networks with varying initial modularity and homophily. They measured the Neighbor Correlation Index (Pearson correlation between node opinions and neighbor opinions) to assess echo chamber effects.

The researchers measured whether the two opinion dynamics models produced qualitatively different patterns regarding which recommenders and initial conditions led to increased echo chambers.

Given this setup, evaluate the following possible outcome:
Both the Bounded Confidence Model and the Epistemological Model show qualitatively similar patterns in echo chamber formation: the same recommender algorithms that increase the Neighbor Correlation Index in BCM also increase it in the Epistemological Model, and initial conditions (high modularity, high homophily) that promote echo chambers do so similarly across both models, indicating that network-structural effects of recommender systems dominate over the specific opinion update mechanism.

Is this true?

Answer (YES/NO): NO